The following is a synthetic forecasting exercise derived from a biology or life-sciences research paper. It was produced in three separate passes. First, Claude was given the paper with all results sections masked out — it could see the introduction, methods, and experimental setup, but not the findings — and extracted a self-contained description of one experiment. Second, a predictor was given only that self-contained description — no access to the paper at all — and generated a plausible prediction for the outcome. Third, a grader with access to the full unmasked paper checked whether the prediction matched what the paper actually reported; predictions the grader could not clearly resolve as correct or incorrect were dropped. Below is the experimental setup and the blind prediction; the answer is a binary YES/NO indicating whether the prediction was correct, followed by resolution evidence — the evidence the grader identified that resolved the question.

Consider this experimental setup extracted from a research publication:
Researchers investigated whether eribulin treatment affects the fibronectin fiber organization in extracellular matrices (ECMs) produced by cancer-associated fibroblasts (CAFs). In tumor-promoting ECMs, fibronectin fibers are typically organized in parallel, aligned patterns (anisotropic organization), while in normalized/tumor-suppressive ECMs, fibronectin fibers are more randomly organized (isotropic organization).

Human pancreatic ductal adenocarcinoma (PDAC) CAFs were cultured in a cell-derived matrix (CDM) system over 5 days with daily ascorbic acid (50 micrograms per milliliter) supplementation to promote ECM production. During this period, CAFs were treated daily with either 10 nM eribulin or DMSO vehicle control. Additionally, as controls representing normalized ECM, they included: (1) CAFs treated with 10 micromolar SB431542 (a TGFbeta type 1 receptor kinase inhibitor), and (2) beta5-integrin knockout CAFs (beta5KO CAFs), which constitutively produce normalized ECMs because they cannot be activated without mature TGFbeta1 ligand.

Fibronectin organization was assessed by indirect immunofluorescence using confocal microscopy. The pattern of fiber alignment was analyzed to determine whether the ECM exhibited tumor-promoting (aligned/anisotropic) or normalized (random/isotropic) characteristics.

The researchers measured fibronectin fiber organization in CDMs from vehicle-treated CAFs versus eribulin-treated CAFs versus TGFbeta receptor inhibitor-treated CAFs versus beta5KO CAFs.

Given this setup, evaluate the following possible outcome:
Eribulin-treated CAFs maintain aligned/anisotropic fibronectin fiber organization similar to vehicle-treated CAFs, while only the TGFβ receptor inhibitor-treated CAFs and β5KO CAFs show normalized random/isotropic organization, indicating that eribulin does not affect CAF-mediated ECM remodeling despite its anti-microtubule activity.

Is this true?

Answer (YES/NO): NO